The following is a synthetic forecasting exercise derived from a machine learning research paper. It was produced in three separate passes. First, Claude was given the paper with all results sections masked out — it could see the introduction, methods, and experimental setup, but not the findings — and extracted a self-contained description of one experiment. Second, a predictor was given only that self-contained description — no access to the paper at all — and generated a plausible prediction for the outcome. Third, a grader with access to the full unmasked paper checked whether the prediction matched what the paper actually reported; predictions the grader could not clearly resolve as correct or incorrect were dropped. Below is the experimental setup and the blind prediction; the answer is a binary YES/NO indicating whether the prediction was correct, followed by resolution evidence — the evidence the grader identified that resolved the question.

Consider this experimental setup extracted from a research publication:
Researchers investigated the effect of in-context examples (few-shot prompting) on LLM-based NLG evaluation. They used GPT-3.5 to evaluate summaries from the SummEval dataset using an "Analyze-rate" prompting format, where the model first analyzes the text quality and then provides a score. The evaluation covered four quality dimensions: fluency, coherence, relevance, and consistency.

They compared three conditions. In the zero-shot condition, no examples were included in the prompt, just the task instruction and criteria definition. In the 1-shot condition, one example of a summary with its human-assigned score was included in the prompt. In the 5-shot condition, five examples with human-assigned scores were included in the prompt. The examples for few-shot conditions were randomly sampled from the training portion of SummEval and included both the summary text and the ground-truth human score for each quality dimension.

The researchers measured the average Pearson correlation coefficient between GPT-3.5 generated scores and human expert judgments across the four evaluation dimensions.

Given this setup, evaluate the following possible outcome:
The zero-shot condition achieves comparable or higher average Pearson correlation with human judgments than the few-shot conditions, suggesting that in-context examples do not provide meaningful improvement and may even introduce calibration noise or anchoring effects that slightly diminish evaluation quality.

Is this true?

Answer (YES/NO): YES